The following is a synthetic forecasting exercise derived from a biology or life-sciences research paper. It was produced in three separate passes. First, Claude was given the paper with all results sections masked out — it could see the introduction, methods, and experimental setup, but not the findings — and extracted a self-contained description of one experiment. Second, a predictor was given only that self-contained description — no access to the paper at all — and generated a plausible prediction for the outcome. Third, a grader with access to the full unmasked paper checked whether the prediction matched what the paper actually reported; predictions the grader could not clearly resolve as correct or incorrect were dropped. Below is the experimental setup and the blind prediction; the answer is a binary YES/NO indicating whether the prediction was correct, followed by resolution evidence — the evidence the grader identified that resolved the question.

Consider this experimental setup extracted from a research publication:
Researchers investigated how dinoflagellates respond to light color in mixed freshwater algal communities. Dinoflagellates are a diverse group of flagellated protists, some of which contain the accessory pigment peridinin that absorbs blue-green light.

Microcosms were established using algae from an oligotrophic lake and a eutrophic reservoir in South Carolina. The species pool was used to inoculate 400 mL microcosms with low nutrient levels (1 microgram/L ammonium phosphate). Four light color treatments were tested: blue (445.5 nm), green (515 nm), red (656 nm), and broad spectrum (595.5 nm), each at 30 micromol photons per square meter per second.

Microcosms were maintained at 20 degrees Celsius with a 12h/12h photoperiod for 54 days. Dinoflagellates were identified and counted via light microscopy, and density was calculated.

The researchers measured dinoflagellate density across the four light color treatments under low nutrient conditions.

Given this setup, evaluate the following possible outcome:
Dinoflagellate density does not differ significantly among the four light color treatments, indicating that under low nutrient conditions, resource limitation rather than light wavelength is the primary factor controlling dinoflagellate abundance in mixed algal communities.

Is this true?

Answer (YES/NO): NO